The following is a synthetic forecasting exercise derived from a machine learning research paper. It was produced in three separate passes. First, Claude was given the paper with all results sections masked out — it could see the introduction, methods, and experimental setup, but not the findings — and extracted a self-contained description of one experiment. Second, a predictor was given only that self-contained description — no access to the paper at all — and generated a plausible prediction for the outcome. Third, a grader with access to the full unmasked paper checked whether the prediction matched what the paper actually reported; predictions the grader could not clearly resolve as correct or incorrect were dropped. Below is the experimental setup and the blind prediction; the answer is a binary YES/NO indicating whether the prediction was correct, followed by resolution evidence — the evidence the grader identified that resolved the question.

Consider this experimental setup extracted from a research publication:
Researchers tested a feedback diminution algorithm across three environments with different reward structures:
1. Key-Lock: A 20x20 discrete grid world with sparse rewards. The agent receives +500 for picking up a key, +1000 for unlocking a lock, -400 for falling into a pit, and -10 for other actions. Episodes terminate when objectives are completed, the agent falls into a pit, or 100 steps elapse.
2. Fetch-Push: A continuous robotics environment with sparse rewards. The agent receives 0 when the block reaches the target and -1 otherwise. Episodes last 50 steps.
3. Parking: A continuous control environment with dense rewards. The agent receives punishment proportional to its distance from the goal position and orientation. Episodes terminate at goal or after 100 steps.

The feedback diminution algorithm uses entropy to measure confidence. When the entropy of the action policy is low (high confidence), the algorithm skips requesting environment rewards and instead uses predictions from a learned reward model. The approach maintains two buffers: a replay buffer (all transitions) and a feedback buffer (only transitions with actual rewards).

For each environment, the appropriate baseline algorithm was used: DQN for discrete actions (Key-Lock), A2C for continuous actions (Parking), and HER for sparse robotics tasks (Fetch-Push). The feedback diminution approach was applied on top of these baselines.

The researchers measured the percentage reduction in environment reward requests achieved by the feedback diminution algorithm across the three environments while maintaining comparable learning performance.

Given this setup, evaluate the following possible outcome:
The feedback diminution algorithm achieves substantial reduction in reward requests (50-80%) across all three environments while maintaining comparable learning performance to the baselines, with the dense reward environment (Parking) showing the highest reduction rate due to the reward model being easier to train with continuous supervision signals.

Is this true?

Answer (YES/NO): NO